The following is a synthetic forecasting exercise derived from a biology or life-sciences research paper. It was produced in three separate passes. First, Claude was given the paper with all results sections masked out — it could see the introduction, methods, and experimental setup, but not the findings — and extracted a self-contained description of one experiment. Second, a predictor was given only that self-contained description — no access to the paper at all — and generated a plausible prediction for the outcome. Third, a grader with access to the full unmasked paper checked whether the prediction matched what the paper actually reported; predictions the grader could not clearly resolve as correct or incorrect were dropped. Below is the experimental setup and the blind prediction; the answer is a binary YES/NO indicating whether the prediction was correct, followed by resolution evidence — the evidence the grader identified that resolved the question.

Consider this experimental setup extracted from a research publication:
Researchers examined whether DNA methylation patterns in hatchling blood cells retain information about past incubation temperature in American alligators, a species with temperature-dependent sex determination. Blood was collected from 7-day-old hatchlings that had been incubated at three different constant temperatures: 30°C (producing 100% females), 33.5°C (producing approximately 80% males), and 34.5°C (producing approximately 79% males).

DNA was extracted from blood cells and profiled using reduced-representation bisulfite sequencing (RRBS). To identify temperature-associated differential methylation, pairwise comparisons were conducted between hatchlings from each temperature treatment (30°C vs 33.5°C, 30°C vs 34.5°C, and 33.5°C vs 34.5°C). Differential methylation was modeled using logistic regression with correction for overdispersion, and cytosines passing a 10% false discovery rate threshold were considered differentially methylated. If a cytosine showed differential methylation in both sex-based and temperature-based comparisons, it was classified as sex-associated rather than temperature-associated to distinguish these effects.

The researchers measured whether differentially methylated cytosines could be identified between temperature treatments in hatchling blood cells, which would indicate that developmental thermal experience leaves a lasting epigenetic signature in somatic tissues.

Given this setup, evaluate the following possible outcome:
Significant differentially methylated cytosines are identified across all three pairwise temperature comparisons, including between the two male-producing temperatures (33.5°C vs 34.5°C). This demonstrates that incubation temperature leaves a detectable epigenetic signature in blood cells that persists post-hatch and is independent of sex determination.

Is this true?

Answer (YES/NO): YES